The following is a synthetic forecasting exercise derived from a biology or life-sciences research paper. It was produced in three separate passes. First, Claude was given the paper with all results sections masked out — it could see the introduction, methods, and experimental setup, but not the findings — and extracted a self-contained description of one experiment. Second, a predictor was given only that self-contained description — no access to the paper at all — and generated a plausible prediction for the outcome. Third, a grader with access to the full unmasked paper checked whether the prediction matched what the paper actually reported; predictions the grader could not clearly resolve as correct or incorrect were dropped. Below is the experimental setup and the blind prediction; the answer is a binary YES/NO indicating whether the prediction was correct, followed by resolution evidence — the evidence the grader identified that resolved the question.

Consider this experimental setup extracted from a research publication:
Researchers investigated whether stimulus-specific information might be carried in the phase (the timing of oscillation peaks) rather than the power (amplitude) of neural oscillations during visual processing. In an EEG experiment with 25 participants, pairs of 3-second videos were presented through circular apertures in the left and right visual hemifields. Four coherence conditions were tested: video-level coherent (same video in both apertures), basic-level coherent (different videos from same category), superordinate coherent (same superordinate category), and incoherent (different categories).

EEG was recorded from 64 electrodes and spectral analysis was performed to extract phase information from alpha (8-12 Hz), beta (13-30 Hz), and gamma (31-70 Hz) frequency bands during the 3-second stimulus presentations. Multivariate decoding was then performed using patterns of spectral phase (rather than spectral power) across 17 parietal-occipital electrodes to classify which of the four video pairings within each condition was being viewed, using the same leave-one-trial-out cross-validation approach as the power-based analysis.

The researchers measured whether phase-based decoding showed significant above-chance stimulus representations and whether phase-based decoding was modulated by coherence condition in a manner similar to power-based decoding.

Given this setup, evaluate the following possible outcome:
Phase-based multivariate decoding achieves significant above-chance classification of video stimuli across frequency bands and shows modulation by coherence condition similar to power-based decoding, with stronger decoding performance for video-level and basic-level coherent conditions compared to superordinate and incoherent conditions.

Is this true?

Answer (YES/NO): NO